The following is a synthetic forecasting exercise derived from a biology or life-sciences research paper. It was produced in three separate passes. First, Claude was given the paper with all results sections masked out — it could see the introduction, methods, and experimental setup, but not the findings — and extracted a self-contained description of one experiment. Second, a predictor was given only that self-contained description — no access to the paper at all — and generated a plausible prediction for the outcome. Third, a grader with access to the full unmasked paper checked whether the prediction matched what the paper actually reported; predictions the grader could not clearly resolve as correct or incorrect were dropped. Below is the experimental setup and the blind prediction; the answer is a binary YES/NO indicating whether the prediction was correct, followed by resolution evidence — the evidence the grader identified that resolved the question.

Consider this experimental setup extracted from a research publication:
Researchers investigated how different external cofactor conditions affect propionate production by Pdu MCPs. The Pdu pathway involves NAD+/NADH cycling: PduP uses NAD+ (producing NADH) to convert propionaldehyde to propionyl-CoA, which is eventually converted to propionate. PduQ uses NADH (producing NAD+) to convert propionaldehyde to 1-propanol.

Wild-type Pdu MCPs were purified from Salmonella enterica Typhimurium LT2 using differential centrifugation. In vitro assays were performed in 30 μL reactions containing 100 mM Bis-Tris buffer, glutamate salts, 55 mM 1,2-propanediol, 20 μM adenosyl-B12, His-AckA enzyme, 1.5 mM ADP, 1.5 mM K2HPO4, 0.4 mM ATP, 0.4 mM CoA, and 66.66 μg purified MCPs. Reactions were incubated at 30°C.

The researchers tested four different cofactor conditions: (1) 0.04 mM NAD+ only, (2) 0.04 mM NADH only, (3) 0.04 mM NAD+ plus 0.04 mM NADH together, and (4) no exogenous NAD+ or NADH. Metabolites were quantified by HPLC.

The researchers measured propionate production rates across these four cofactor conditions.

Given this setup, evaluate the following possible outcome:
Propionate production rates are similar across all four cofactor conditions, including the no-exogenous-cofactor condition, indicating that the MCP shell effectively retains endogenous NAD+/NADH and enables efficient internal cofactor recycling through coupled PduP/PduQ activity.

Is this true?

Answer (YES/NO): NO